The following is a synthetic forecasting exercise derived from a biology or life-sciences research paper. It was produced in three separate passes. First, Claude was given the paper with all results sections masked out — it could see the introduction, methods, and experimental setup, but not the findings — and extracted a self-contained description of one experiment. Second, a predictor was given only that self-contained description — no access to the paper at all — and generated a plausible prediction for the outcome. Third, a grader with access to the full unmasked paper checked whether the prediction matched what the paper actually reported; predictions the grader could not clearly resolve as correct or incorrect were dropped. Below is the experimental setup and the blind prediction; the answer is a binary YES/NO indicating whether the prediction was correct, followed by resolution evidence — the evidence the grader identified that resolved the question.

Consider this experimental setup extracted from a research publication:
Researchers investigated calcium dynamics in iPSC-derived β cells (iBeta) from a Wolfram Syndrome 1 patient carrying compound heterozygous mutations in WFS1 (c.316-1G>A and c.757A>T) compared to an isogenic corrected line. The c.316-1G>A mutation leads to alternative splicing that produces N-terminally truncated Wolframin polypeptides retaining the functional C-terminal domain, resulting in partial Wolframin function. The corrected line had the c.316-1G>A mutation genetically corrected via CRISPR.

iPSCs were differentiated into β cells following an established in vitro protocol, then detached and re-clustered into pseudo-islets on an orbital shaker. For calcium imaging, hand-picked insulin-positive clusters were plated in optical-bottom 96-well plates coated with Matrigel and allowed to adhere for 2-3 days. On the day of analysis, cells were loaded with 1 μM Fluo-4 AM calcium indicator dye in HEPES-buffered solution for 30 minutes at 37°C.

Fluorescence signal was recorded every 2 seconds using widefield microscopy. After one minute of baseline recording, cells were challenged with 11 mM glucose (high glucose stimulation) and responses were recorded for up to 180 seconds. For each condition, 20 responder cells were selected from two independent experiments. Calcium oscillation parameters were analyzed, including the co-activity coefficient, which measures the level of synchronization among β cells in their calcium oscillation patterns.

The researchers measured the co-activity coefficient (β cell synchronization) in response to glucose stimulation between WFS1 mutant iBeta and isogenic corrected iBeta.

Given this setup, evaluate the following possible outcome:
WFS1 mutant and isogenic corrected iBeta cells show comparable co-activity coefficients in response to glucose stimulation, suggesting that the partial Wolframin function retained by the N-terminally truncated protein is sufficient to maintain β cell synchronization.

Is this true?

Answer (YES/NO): NO